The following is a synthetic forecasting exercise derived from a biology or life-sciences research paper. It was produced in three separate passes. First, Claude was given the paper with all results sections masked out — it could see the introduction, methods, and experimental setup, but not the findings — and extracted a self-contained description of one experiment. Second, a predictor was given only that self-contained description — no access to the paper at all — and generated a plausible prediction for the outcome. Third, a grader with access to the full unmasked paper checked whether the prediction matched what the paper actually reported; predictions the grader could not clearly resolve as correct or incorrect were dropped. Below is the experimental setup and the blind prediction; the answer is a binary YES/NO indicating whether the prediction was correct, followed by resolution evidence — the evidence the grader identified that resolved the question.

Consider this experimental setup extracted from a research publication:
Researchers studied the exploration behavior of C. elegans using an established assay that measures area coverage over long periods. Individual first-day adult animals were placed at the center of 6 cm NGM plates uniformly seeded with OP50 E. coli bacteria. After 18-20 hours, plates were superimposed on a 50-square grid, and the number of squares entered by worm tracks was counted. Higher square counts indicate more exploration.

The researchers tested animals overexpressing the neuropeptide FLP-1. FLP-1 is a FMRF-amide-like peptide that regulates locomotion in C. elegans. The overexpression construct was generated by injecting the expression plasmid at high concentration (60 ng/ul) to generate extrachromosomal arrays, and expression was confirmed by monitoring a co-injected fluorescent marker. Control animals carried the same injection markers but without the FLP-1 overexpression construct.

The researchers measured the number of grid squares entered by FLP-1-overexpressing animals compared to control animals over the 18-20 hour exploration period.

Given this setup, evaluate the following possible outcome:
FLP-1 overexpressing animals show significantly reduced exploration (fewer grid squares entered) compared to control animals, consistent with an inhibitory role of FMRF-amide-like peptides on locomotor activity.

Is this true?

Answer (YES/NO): YES